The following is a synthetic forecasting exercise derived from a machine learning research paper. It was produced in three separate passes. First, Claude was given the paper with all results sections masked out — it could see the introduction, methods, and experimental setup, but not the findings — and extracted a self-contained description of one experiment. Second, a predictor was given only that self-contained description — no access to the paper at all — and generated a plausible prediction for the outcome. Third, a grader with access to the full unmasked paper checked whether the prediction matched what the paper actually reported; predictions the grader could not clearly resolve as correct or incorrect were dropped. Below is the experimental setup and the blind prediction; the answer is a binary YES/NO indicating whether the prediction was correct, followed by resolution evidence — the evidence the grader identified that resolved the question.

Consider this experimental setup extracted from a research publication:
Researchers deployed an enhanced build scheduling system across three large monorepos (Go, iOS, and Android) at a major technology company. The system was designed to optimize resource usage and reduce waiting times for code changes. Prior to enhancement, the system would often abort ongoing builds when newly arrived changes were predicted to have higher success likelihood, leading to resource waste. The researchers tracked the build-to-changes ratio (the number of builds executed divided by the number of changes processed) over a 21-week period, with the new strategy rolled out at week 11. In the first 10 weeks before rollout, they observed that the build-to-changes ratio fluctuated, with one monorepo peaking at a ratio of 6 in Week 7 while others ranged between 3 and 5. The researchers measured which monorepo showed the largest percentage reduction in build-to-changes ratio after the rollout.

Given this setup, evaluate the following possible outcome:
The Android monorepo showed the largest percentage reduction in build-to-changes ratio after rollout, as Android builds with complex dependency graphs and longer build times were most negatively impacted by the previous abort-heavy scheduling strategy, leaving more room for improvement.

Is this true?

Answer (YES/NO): YES